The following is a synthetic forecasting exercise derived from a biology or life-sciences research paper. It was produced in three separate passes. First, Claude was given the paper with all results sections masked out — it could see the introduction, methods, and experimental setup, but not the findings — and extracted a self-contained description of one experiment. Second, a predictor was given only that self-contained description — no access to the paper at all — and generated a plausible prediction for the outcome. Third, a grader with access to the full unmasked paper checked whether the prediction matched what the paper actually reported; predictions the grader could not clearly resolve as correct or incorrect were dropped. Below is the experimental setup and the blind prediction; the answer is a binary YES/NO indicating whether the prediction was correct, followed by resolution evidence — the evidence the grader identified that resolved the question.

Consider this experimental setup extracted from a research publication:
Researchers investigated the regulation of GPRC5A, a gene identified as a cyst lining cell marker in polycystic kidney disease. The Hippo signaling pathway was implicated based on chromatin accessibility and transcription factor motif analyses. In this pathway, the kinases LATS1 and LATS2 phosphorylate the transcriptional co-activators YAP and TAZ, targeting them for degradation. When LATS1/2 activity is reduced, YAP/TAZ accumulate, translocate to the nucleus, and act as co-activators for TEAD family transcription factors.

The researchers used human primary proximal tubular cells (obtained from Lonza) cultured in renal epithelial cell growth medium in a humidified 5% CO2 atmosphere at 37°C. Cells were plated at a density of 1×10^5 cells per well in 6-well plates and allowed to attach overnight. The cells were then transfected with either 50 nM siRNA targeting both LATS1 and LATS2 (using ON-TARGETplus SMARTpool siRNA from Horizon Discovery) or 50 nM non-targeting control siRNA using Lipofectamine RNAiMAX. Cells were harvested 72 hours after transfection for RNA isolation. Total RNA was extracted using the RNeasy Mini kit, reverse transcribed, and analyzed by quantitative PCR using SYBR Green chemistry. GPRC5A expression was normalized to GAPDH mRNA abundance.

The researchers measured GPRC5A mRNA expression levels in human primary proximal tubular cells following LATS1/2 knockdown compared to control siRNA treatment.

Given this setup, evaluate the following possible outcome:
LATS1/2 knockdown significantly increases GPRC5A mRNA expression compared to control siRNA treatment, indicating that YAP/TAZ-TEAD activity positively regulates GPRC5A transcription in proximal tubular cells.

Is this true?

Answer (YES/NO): YES